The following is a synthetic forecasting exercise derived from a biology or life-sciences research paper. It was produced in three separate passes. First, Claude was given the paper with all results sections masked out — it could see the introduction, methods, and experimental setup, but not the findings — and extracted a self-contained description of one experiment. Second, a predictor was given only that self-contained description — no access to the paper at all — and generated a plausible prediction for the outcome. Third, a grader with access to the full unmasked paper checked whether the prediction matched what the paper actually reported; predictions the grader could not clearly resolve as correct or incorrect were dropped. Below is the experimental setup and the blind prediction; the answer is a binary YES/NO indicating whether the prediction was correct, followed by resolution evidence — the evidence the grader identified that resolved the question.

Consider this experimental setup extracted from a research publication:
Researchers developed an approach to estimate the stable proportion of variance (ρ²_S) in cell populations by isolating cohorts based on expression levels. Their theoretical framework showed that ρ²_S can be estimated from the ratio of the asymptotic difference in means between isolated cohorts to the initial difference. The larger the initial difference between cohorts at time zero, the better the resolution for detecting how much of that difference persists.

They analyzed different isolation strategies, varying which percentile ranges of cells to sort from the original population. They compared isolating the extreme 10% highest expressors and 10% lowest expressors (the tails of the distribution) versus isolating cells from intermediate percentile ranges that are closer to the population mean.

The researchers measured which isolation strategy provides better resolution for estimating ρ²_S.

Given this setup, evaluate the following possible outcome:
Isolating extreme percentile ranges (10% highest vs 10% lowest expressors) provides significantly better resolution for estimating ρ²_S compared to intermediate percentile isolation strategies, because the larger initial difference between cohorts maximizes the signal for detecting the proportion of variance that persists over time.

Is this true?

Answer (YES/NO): YES